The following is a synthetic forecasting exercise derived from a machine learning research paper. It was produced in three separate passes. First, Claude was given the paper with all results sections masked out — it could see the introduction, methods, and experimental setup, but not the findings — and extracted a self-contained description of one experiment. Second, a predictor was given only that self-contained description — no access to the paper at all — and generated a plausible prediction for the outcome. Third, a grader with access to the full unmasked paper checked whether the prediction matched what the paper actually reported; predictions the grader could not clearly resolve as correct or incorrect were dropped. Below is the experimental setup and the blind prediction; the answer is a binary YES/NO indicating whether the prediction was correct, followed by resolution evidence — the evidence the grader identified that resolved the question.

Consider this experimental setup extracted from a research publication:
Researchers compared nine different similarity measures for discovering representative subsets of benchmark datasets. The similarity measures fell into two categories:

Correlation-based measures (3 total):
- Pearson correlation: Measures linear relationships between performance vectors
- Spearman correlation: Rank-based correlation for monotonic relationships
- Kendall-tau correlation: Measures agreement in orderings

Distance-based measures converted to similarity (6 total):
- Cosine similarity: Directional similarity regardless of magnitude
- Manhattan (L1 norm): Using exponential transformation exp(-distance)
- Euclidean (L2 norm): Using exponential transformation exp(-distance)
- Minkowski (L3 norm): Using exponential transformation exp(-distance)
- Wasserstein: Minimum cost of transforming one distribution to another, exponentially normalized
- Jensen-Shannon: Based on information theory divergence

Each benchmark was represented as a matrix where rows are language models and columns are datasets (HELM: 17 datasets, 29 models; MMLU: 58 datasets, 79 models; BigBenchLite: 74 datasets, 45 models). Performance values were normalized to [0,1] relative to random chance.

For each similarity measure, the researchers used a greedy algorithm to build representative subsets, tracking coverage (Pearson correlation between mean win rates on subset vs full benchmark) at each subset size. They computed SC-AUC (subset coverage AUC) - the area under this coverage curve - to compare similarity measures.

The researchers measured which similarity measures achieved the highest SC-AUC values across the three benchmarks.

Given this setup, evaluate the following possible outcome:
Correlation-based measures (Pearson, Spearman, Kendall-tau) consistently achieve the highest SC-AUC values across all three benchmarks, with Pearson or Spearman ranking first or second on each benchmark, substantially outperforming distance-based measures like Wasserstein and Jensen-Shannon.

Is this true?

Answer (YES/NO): NO